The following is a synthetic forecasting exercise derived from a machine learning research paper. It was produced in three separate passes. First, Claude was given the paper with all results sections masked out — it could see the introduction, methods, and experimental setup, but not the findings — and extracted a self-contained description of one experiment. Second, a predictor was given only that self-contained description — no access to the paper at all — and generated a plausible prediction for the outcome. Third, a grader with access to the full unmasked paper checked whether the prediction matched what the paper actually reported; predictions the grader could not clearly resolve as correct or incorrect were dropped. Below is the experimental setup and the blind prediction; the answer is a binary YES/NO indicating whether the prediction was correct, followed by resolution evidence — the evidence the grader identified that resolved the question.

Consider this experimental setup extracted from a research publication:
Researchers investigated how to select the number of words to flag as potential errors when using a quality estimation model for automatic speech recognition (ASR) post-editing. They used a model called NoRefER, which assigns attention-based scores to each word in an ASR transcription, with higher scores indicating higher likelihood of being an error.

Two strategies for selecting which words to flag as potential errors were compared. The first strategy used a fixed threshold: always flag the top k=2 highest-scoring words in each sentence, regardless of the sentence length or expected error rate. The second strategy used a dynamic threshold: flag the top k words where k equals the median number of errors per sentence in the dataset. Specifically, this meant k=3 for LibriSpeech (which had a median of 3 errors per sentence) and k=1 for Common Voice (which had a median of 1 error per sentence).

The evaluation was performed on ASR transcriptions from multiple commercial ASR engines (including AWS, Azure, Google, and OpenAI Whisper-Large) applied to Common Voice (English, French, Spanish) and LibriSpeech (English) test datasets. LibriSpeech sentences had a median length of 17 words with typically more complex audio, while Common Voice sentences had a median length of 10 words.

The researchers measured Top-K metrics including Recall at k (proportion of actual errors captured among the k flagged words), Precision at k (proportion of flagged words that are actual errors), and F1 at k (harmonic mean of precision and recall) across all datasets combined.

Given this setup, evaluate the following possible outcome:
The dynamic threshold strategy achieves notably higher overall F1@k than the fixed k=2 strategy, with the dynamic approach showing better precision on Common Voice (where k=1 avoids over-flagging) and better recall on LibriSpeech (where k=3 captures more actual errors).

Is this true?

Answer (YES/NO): NO